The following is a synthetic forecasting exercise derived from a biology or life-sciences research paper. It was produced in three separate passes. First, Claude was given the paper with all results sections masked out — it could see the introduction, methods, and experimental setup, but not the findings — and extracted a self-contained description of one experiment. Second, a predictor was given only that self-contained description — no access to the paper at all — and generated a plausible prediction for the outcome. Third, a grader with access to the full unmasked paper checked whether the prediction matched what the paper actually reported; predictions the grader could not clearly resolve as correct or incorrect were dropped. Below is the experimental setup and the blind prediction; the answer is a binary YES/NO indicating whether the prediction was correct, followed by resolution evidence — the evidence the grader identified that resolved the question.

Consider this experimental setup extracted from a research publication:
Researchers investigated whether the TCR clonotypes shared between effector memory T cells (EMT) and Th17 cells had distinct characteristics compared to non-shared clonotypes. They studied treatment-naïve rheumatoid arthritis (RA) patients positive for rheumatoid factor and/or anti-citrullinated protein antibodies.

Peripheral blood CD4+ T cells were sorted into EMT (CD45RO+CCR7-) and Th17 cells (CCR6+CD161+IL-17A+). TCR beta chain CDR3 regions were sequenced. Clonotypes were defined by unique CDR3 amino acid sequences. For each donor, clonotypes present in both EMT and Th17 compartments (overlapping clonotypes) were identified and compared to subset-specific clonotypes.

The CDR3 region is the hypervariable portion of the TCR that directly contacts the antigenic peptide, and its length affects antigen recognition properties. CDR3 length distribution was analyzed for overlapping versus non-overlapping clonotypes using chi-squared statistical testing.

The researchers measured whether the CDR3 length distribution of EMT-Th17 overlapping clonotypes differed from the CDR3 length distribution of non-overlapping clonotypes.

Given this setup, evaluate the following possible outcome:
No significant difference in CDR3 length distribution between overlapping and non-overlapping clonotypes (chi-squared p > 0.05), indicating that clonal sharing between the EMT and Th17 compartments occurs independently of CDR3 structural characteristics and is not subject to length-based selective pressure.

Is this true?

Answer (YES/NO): NO